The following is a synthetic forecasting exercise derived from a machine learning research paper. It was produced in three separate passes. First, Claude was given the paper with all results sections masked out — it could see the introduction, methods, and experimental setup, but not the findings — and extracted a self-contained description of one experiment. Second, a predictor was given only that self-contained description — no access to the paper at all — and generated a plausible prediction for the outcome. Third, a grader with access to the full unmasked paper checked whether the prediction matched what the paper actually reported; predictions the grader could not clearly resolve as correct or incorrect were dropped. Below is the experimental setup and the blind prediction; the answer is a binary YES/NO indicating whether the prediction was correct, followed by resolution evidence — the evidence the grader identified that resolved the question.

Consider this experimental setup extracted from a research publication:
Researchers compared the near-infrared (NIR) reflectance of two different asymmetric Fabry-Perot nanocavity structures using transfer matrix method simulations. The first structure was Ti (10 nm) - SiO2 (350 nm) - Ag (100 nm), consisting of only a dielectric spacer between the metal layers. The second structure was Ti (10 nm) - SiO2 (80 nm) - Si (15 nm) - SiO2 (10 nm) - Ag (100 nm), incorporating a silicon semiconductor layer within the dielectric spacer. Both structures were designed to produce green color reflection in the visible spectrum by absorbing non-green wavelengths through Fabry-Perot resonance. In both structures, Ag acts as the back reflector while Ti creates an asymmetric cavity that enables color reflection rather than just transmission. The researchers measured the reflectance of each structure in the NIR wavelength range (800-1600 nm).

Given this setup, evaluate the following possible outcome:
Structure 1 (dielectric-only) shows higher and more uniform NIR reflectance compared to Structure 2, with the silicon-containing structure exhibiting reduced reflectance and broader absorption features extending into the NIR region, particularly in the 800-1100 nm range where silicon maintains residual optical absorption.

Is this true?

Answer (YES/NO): NO